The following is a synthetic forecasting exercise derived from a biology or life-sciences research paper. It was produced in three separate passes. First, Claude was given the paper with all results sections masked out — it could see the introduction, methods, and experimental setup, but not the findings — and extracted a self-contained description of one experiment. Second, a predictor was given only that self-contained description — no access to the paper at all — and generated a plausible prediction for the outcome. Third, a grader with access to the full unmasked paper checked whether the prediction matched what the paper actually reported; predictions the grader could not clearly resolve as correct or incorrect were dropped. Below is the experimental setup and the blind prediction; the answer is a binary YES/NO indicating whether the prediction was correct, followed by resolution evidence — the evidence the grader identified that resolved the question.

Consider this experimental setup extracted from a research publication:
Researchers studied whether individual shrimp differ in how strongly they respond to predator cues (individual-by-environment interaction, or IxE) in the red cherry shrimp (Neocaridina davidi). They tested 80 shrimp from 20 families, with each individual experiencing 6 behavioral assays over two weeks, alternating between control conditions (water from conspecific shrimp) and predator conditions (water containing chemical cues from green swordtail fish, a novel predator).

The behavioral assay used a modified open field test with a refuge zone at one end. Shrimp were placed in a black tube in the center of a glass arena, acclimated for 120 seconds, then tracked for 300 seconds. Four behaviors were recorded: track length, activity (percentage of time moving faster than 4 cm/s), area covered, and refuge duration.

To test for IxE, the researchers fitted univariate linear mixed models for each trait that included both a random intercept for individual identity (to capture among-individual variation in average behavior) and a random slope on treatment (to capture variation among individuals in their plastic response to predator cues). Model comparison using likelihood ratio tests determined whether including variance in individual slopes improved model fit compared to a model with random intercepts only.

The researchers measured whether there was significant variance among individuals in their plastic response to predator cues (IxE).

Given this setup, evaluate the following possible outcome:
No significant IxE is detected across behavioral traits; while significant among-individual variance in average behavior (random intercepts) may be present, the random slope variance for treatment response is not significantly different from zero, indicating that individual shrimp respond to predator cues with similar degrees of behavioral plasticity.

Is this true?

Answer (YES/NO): YES